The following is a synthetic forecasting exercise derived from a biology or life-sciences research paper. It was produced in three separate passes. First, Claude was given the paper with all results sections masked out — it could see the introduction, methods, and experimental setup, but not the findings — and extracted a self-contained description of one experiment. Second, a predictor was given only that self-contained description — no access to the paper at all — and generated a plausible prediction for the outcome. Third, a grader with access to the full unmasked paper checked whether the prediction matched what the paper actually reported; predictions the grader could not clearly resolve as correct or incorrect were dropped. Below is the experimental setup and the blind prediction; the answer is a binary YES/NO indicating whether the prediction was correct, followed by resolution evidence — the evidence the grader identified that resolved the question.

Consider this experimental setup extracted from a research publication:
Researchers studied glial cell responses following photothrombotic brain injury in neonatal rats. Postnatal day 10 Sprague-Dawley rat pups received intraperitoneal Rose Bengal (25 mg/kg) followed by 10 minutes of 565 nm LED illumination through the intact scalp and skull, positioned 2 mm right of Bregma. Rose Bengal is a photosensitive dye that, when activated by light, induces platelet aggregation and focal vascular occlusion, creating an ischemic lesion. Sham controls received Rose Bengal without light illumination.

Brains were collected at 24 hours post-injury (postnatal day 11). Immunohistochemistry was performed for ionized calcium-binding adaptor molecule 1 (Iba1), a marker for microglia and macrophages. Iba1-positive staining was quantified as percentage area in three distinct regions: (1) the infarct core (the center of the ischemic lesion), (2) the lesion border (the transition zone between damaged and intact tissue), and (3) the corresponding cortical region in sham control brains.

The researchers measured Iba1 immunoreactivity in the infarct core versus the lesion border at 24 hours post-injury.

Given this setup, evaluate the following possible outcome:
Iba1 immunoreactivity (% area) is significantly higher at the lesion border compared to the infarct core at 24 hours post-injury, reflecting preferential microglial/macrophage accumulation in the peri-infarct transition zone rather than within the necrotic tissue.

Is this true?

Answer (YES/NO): YES